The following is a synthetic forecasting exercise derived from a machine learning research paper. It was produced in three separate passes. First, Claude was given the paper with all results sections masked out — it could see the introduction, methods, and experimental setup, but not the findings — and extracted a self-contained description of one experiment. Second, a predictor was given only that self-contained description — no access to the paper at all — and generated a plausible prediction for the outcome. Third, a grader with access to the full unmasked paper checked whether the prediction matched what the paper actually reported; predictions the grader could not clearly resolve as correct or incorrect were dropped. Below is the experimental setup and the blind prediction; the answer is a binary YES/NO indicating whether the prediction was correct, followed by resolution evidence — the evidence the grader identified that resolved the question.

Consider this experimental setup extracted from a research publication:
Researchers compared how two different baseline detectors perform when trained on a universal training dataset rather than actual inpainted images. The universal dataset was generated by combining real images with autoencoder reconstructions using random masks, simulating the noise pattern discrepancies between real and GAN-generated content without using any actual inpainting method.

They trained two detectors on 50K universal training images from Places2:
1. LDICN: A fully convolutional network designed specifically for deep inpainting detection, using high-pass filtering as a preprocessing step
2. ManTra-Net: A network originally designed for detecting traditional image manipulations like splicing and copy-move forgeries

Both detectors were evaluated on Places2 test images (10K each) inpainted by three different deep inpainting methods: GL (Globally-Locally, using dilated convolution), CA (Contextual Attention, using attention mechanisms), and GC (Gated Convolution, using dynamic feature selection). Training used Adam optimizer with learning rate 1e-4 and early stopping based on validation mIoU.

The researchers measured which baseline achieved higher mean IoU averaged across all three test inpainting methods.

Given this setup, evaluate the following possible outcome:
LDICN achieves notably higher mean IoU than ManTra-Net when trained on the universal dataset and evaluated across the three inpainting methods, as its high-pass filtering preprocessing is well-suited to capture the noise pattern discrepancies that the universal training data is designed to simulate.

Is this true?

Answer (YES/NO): NO